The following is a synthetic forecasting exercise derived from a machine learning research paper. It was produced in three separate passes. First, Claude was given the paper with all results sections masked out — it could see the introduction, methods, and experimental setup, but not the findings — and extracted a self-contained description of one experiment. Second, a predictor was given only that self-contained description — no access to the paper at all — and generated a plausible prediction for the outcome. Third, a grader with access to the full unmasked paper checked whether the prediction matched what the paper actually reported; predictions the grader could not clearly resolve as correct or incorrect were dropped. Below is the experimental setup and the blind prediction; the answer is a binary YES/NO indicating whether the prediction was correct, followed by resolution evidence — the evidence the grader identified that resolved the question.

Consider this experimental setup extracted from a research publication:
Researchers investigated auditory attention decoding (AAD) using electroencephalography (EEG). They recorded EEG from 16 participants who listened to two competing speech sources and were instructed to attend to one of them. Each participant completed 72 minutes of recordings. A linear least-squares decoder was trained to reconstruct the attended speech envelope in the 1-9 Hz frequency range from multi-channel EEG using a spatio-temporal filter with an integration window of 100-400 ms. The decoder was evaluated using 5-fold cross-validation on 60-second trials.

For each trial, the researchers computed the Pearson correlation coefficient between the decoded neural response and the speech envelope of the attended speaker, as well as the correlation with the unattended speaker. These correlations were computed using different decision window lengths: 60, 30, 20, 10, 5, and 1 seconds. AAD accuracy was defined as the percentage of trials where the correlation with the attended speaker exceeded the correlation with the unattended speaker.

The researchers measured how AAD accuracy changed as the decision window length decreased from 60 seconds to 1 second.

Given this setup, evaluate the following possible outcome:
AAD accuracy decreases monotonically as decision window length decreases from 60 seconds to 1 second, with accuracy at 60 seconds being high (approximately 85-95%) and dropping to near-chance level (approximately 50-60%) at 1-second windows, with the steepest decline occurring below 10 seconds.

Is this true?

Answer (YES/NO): YES